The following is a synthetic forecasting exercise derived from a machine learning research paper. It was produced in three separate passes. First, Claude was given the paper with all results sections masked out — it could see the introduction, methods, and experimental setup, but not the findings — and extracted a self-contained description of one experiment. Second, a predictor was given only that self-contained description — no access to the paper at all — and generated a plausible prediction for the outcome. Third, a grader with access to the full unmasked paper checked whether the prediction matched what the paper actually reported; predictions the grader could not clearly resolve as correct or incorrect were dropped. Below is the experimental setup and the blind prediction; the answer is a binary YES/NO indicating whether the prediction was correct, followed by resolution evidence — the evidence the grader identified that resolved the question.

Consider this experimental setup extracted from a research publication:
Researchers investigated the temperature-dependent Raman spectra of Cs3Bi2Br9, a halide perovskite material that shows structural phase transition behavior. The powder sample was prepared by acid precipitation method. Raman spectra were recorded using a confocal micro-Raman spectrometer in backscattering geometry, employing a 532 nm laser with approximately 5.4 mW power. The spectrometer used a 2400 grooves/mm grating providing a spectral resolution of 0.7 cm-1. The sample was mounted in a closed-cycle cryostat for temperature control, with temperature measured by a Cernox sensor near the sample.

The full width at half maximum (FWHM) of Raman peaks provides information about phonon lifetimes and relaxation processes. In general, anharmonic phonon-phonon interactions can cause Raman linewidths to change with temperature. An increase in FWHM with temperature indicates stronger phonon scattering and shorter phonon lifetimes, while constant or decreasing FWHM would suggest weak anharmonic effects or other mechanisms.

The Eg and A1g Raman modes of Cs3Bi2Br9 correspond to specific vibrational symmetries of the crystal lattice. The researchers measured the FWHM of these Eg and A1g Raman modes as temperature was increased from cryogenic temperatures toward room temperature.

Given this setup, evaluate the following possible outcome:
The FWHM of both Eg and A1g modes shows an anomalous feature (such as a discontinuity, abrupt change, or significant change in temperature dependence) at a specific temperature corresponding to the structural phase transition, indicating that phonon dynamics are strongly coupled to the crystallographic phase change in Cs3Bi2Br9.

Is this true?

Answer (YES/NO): NO